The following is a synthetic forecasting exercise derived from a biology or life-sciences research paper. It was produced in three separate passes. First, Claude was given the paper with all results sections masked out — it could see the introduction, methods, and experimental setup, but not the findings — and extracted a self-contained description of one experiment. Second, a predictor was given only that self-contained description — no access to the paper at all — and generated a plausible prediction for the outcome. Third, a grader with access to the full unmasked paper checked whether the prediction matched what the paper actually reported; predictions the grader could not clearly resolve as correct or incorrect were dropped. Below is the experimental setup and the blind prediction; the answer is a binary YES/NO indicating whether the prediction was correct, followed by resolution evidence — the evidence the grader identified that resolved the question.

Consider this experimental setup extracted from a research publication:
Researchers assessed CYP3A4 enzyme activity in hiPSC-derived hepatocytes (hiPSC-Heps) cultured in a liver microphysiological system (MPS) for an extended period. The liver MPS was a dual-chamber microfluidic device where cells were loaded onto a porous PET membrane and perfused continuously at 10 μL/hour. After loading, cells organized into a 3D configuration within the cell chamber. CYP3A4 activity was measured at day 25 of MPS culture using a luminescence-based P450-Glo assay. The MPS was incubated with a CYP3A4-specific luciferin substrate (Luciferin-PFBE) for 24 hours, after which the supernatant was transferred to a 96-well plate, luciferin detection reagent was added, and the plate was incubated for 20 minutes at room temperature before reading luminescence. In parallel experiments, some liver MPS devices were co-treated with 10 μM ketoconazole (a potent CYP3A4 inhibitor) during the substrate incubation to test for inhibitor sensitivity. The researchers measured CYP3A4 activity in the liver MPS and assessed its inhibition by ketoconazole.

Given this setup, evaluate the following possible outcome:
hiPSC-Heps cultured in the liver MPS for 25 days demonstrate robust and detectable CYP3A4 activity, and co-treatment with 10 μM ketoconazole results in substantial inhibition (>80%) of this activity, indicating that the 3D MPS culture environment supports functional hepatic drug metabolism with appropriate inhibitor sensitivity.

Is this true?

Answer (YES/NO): YES